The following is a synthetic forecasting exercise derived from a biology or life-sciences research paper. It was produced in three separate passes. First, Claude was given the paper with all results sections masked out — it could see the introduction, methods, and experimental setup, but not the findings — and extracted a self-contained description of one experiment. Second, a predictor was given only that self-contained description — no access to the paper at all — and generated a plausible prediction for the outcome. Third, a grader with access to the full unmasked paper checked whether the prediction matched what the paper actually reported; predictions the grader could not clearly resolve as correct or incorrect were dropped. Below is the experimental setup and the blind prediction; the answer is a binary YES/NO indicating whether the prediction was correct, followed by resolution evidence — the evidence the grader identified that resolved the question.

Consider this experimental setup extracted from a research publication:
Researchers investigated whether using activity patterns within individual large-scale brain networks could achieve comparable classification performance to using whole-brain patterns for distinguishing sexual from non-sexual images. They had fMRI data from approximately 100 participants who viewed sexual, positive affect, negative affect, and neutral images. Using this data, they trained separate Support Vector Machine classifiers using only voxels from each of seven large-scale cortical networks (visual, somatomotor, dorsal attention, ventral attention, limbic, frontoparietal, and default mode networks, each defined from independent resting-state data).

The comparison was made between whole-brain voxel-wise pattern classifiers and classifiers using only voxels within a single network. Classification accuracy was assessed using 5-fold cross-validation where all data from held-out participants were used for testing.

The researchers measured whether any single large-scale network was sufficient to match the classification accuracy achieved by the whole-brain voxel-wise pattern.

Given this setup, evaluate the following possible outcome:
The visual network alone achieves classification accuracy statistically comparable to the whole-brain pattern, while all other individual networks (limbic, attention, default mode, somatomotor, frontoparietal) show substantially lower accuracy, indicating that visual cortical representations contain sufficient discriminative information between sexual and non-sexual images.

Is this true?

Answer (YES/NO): NO